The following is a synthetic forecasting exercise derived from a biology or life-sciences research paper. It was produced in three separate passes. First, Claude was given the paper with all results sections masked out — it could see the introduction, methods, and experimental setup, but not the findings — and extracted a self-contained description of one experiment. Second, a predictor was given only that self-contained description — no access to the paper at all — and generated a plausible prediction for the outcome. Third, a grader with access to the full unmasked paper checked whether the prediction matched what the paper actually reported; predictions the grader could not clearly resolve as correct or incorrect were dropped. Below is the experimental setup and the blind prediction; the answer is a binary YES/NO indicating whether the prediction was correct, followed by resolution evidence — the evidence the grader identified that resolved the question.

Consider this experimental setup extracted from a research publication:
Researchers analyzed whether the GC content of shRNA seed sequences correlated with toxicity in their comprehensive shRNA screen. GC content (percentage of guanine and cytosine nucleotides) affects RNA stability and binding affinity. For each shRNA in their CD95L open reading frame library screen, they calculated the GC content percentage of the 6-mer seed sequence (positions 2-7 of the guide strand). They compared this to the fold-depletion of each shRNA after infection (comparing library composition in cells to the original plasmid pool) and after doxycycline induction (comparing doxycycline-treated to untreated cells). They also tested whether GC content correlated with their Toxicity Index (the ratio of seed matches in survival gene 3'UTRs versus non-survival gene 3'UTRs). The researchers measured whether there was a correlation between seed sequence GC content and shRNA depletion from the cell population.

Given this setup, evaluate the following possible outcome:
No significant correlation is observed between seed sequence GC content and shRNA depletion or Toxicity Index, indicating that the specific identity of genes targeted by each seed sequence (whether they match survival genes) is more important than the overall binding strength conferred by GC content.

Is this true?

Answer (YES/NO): NO